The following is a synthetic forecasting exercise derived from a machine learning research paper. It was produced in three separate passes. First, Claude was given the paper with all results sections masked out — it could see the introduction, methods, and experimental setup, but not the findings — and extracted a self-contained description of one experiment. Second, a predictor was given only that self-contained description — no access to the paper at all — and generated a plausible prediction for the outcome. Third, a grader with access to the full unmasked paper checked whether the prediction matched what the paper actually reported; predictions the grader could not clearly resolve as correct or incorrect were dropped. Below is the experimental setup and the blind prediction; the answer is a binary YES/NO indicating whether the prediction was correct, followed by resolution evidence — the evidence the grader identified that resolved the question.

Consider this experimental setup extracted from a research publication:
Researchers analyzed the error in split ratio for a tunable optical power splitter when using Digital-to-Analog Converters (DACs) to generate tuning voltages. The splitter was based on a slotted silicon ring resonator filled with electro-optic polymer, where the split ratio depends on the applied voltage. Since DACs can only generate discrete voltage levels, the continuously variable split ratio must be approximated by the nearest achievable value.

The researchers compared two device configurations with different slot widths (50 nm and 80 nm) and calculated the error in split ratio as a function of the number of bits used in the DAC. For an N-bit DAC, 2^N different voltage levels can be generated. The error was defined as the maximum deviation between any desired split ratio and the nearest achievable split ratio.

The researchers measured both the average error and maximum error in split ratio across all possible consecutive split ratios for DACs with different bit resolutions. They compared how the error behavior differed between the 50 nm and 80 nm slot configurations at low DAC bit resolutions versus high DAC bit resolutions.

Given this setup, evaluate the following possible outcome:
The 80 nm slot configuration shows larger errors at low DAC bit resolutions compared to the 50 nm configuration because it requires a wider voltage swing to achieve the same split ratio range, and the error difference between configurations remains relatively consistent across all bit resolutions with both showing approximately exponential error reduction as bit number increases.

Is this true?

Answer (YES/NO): NO